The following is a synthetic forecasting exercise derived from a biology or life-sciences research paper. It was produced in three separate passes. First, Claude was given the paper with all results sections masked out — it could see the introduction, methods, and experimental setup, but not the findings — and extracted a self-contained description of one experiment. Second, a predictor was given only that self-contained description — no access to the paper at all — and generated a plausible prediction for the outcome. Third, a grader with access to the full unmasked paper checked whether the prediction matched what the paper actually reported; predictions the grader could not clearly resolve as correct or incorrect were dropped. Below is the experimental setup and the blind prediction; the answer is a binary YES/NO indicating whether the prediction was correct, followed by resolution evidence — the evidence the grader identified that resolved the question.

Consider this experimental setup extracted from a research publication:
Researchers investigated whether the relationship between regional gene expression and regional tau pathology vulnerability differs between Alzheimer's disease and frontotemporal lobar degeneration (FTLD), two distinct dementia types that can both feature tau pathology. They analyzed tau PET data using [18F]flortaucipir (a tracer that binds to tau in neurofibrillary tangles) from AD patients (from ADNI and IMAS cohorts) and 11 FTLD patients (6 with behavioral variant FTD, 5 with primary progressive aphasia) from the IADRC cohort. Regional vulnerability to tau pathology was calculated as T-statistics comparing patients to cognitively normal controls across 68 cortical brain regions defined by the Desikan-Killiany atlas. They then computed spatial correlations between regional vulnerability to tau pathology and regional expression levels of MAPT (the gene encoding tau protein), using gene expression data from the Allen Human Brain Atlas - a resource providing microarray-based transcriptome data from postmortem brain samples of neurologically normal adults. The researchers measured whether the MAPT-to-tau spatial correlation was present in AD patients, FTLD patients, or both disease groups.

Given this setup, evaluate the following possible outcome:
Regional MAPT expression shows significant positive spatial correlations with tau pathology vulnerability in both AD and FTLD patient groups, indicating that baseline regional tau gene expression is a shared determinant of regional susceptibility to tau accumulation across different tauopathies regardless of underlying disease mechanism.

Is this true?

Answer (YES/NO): YES